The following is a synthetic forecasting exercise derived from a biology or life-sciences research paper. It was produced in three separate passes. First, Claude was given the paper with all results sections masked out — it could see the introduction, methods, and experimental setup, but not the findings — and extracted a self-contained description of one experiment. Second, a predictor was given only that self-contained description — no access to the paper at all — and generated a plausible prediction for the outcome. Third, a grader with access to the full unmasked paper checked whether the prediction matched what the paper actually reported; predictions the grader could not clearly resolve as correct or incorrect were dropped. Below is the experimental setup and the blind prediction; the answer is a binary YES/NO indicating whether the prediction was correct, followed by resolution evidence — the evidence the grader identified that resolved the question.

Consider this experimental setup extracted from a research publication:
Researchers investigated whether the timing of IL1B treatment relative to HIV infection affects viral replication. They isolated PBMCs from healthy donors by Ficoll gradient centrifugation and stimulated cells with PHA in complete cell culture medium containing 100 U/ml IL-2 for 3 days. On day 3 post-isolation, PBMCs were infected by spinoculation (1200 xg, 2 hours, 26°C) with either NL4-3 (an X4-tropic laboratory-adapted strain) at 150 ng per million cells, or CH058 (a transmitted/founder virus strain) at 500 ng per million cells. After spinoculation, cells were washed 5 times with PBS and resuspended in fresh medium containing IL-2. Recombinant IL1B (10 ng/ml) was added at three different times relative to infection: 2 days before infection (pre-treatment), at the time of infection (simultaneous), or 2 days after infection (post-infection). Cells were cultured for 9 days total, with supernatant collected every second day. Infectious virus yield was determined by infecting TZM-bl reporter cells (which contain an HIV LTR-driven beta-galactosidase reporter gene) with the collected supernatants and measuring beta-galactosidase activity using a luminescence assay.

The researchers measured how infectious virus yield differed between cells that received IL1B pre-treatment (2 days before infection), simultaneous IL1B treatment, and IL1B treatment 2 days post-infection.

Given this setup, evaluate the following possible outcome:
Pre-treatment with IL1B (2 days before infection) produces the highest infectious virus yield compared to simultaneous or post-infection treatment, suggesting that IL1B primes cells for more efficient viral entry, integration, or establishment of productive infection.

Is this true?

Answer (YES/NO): NO